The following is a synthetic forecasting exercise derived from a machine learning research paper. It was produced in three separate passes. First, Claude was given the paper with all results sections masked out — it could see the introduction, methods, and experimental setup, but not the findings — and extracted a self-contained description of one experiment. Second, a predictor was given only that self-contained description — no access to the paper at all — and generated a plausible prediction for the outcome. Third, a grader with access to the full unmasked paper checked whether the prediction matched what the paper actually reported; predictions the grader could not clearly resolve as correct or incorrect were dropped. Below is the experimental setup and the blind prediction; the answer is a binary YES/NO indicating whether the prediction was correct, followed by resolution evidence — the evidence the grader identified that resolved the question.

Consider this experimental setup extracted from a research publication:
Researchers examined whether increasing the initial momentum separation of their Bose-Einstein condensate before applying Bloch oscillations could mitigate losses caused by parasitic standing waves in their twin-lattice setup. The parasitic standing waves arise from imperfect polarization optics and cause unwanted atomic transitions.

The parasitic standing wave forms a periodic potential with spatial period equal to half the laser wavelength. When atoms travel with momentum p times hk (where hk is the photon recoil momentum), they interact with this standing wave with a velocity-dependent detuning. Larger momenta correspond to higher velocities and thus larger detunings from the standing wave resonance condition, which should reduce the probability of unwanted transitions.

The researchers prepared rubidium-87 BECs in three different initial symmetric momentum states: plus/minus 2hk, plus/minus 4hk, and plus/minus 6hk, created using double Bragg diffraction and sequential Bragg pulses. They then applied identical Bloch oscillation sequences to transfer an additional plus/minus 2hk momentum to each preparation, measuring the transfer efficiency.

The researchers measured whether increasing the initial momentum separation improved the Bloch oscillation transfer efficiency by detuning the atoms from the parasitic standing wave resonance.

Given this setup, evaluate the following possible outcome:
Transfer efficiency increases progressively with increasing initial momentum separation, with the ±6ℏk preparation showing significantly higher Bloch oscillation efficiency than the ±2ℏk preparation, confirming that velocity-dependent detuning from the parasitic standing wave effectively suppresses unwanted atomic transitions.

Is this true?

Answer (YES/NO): YES